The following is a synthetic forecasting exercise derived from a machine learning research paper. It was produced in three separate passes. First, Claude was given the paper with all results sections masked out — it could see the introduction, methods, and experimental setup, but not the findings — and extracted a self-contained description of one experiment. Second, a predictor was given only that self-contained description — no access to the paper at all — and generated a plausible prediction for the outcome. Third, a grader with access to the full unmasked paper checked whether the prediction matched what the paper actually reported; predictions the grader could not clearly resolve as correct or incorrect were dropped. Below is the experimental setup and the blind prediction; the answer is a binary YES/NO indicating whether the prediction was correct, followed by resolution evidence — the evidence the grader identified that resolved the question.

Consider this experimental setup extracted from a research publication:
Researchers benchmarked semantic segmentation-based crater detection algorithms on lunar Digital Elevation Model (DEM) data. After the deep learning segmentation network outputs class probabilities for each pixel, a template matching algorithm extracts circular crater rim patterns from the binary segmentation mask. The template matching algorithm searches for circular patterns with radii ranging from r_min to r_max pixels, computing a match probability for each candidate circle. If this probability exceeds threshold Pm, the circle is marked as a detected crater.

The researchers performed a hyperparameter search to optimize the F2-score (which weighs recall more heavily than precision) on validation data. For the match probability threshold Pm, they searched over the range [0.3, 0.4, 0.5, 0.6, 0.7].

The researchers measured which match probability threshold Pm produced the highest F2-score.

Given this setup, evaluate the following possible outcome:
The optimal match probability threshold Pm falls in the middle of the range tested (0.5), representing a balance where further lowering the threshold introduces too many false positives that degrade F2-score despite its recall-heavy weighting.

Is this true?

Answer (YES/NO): NO